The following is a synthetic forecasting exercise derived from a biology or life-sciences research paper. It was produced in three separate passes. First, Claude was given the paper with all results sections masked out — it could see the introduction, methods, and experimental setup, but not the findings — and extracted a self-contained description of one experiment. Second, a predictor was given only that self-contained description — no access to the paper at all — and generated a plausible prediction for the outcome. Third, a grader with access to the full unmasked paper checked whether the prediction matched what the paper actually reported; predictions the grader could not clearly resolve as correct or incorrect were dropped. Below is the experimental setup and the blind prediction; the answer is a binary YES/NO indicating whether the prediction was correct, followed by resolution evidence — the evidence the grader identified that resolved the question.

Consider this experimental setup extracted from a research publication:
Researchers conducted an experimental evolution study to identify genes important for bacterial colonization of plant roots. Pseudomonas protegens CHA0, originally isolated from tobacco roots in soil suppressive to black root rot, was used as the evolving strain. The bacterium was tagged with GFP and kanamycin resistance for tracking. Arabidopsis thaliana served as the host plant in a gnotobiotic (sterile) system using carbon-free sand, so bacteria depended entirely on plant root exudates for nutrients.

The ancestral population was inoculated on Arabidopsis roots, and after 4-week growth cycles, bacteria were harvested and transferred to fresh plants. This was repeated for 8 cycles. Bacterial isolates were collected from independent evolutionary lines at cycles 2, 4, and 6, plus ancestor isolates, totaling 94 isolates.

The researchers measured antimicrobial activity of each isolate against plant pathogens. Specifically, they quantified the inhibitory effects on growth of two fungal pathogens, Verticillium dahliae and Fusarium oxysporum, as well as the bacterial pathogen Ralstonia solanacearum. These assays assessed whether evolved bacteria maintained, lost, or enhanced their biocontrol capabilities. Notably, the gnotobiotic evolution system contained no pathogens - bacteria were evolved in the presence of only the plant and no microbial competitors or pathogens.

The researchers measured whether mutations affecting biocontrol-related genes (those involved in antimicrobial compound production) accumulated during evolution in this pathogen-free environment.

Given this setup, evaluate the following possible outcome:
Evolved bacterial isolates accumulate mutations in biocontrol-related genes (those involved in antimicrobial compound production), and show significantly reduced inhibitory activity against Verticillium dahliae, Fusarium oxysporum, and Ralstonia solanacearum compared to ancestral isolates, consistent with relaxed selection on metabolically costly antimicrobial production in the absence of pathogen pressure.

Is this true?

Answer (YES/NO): NO